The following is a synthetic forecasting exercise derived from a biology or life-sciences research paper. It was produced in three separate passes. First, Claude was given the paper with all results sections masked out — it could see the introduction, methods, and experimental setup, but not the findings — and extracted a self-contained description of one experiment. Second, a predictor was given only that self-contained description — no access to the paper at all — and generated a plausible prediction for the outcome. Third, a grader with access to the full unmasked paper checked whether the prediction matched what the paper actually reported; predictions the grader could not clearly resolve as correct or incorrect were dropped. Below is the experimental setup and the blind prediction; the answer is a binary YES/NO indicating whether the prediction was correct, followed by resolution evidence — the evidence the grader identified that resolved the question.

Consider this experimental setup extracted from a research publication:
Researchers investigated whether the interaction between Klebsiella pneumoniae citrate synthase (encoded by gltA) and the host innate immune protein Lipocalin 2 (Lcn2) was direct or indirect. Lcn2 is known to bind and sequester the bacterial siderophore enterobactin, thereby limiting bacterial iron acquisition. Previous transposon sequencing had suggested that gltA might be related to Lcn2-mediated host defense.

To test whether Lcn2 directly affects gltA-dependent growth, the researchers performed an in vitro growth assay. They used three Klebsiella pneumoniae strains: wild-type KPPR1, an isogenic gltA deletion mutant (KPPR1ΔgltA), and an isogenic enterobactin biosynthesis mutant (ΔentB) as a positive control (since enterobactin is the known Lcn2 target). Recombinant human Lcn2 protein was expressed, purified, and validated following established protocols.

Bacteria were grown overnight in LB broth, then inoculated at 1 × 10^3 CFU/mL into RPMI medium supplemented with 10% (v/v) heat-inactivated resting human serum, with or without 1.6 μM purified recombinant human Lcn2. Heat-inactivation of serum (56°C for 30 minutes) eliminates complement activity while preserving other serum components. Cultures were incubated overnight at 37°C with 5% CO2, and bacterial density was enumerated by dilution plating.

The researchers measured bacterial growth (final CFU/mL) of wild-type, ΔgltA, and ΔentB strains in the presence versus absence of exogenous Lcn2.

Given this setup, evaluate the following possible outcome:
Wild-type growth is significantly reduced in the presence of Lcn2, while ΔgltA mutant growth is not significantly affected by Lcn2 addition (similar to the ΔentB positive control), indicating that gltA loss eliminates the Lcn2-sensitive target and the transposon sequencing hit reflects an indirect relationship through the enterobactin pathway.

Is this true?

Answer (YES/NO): NO